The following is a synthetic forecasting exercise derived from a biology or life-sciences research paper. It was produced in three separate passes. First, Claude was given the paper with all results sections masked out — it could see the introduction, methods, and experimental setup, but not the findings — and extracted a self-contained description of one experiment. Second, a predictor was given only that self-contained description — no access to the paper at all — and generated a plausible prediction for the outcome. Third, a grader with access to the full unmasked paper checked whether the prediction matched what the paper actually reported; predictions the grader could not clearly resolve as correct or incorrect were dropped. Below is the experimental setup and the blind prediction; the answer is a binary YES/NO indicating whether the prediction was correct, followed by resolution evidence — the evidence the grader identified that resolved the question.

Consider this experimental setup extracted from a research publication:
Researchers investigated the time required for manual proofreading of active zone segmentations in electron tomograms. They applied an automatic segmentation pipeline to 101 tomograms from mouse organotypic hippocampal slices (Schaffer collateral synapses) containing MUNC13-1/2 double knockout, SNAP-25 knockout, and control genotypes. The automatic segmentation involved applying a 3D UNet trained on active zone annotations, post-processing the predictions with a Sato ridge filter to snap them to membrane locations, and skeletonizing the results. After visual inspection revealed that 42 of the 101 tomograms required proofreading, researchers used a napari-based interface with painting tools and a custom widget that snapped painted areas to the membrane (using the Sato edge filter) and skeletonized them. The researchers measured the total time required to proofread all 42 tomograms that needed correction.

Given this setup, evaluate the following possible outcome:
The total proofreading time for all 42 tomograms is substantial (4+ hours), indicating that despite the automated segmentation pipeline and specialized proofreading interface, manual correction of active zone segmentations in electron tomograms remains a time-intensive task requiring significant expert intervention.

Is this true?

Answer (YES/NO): NO